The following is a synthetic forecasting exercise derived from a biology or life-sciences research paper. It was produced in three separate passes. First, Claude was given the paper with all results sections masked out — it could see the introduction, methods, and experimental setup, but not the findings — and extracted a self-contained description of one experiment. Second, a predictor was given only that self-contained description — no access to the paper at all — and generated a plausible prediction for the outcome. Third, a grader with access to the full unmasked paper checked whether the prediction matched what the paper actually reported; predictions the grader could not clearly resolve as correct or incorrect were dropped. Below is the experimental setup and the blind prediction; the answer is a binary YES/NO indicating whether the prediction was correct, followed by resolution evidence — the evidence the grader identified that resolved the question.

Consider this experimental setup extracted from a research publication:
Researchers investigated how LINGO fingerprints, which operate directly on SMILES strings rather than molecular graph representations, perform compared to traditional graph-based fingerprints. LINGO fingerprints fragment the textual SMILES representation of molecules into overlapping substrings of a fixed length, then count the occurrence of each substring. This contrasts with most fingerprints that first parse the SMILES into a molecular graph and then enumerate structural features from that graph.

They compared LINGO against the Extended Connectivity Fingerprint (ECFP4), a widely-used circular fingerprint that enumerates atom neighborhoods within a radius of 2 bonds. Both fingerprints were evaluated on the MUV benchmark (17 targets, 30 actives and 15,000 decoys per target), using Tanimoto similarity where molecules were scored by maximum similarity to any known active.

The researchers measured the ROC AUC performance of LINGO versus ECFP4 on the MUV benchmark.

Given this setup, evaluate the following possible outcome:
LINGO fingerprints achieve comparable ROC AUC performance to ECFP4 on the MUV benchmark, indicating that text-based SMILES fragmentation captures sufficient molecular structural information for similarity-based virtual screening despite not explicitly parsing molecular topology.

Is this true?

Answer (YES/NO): YES